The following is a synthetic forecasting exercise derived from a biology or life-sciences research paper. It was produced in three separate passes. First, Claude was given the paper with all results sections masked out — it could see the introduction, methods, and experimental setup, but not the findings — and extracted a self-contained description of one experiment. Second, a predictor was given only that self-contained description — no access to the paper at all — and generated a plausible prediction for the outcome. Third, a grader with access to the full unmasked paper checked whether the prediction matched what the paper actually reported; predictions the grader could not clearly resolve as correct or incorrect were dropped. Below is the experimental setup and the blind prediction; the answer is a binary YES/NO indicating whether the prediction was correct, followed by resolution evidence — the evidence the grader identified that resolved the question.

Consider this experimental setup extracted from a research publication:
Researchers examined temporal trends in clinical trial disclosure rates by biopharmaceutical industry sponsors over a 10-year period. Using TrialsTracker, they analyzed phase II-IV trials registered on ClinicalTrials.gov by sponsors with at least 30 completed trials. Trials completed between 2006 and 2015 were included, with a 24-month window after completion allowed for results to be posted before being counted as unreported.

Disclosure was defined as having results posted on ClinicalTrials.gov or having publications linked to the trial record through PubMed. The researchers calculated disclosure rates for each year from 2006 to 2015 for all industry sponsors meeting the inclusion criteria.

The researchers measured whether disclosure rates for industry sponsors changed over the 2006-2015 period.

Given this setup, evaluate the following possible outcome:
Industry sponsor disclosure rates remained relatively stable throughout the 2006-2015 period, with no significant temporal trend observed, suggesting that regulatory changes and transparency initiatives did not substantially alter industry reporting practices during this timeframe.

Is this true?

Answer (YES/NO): NO